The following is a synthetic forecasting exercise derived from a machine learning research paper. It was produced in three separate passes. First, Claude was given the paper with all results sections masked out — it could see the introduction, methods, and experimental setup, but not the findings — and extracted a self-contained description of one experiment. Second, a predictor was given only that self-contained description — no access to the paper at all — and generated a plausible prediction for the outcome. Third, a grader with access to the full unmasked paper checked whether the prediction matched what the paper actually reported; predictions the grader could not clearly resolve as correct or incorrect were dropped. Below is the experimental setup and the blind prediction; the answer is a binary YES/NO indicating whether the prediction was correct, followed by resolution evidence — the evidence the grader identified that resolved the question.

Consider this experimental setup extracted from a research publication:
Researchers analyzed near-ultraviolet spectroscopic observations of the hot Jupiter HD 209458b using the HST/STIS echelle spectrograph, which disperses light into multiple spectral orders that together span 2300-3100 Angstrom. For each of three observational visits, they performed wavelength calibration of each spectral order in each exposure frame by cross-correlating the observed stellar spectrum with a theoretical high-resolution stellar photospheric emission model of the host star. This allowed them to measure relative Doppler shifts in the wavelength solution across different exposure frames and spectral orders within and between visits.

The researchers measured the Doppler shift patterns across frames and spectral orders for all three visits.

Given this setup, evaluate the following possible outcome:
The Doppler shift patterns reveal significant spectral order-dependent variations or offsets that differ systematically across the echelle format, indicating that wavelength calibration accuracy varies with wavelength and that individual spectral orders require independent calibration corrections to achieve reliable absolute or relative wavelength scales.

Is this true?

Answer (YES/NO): YES